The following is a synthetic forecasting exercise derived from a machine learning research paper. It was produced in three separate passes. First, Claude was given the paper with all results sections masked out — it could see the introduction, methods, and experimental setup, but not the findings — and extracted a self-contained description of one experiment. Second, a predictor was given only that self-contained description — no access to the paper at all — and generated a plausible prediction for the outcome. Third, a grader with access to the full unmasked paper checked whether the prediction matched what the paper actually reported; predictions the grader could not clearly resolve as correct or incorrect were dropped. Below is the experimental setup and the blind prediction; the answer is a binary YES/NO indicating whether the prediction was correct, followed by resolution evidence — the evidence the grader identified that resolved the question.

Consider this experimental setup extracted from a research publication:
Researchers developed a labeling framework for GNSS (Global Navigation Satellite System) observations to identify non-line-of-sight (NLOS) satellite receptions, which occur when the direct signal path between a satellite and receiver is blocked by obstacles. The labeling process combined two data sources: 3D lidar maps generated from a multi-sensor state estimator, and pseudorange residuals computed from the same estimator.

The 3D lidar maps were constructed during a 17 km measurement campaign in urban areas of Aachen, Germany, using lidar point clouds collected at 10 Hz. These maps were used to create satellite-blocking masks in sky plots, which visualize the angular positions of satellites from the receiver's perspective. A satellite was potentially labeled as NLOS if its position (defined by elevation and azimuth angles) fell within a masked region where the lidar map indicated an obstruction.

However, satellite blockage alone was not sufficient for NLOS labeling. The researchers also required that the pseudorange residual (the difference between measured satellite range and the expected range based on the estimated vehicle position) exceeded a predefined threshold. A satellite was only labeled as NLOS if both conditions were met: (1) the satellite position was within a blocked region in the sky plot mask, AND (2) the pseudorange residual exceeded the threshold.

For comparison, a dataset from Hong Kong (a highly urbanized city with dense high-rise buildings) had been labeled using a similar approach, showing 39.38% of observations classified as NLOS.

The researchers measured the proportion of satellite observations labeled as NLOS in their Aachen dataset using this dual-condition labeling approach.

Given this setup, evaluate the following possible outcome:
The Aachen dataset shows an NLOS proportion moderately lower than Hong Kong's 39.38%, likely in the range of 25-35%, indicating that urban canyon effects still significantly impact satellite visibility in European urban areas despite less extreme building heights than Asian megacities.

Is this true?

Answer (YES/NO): NO